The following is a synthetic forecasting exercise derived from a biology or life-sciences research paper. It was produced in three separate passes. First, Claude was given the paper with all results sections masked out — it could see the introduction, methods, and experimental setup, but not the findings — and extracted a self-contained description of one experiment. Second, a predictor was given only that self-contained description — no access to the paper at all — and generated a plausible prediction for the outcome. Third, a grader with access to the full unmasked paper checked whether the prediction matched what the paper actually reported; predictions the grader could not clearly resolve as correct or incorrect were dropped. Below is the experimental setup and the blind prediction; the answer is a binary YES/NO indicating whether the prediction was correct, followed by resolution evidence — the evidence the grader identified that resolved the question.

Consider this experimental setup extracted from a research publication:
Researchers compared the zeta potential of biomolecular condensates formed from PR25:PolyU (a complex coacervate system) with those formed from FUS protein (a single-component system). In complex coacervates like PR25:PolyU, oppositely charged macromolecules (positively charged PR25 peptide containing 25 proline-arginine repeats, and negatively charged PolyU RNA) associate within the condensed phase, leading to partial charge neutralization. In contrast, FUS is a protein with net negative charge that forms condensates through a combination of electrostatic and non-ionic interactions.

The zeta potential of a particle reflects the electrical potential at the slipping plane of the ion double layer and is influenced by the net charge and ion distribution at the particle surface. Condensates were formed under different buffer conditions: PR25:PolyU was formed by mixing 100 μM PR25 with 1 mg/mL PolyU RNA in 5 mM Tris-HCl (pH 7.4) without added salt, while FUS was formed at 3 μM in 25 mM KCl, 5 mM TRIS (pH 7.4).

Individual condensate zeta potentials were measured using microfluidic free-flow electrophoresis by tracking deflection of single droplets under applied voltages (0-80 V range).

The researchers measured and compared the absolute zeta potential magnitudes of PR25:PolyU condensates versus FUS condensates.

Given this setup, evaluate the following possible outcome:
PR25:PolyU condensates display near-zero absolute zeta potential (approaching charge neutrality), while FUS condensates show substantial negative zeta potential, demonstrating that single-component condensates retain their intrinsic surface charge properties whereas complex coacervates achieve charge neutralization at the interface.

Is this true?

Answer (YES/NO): NO